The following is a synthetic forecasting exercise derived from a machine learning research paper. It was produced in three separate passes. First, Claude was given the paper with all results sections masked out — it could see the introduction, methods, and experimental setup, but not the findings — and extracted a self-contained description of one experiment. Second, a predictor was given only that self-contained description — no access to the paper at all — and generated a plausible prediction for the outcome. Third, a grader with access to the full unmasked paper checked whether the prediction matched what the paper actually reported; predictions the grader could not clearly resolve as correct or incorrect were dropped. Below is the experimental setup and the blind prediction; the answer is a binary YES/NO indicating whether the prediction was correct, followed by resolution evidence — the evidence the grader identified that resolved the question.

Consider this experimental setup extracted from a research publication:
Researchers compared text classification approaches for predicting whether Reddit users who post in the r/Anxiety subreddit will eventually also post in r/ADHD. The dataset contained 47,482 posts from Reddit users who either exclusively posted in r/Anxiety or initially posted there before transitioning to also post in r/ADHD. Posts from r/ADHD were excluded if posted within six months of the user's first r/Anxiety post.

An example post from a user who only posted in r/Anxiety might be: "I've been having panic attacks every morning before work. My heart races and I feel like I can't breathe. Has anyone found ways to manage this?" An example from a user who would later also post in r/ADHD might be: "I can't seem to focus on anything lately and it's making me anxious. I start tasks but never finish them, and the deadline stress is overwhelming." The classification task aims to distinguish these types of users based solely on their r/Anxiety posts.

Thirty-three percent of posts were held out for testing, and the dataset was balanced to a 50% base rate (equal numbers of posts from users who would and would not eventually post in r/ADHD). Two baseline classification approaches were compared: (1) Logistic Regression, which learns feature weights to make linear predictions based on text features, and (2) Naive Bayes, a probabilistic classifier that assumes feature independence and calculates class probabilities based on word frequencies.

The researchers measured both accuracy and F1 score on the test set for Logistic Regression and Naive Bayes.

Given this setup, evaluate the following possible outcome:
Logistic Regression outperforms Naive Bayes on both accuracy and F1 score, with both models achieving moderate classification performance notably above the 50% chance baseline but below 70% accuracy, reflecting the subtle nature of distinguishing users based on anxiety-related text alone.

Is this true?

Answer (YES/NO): NO